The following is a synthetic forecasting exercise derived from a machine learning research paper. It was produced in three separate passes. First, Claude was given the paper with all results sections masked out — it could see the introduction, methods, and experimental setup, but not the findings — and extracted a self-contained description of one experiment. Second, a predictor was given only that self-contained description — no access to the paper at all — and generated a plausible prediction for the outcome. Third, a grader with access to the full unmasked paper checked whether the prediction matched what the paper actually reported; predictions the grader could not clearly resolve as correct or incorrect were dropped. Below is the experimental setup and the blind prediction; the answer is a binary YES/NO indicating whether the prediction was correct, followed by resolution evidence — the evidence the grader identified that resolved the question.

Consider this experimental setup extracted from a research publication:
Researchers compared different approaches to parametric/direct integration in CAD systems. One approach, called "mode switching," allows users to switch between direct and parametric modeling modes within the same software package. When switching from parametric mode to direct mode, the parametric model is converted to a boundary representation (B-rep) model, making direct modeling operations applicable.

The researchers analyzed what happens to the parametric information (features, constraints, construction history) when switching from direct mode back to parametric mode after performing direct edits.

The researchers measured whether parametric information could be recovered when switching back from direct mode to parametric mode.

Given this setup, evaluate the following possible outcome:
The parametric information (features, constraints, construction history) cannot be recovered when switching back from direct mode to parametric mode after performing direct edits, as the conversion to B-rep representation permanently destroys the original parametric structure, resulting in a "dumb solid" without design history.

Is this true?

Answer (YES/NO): YES